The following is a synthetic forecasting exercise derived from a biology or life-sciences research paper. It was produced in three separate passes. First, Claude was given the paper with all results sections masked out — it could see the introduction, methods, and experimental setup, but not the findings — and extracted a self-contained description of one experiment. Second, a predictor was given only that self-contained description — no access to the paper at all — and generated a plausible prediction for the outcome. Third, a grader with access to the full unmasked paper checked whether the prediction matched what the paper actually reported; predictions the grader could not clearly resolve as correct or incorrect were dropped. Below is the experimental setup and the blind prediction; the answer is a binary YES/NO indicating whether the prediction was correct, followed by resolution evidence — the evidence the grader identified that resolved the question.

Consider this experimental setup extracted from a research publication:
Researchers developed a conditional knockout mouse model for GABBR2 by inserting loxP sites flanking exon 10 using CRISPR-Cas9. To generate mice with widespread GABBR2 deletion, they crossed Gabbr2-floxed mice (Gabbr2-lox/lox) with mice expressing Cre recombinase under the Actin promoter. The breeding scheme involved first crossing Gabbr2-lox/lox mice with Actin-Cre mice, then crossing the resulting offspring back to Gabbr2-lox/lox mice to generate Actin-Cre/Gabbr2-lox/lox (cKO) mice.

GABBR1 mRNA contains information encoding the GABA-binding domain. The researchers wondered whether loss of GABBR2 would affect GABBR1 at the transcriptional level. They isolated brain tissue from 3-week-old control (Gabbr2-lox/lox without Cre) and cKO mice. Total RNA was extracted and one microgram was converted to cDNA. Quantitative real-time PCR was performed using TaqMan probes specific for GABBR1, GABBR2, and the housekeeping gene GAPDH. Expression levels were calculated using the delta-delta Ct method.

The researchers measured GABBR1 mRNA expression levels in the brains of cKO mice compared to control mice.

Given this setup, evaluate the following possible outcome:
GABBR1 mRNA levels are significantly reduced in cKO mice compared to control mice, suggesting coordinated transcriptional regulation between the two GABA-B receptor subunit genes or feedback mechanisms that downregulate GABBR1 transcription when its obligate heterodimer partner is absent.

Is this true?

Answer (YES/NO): NO